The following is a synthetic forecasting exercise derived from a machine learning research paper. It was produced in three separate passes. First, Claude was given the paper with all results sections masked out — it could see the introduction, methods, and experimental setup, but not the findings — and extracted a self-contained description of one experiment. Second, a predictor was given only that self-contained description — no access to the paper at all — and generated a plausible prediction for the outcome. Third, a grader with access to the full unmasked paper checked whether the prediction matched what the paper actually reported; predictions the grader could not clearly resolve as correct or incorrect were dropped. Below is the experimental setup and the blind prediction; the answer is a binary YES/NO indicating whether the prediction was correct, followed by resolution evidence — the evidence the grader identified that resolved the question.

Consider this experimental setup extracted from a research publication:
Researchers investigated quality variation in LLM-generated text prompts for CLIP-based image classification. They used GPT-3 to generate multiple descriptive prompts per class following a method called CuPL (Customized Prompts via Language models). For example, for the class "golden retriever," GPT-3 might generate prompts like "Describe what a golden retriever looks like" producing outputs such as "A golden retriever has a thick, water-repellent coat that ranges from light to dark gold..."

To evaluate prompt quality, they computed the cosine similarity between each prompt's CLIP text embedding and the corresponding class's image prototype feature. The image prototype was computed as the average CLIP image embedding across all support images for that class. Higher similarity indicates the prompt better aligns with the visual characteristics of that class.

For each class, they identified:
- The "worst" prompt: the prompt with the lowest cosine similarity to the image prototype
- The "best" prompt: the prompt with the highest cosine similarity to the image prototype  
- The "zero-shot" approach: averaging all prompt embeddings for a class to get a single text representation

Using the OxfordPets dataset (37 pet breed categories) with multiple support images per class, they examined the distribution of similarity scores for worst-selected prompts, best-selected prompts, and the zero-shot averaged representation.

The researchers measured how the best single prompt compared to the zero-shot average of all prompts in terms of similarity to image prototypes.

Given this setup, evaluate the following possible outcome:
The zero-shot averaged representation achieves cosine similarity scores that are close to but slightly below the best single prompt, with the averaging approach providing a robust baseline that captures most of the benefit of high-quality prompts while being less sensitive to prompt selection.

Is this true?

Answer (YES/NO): NO